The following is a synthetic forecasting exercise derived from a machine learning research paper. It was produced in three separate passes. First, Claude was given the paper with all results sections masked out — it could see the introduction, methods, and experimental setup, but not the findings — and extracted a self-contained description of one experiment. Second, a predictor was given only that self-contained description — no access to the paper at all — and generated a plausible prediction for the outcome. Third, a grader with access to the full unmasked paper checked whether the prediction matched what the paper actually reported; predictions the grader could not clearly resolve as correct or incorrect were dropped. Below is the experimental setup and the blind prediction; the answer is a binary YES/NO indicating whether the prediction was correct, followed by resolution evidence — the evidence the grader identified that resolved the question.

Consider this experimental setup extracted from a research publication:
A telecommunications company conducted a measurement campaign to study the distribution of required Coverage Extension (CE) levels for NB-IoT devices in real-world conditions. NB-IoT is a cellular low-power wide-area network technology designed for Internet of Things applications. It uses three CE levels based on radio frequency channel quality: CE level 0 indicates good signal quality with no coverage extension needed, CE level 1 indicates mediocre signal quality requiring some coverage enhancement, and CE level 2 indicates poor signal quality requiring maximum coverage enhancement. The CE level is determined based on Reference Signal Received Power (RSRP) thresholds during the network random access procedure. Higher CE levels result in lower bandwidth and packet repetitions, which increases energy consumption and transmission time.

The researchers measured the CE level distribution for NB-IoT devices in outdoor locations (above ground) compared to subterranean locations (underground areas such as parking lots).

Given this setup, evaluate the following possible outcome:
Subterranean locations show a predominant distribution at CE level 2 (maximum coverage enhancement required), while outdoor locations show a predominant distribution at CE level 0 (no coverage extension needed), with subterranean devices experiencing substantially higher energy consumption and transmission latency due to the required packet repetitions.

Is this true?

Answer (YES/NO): NO